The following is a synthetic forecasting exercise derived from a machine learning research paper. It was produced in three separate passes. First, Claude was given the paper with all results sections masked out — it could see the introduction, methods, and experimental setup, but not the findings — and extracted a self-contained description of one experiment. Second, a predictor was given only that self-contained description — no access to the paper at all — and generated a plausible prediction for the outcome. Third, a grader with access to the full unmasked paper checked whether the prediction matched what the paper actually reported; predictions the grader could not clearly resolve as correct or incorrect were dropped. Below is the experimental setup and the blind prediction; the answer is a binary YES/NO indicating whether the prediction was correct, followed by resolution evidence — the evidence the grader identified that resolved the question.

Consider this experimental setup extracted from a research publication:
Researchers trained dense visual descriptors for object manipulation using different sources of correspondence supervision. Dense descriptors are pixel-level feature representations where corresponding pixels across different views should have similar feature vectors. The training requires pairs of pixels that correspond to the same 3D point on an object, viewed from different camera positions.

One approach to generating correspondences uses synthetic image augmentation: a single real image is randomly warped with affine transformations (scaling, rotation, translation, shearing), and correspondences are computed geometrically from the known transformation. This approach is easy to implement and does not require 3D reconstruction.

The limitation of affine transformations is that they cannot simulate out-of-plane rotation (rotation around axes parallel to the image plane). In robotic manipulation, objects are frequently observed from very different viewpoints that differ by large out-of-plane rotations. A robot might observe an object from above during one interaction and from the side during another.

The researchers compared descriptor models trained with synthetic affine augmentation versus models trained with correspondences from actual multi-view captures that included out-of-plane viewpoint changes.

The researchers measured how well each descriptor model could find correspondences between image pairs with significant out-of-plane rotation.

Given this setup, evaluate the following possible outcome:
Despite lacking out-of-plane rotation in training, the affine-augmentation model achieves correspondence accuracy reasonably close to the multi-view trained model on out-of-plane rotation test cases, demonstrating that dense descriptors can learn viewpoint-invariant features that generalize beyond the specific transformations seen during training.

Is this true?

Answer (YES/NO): NO